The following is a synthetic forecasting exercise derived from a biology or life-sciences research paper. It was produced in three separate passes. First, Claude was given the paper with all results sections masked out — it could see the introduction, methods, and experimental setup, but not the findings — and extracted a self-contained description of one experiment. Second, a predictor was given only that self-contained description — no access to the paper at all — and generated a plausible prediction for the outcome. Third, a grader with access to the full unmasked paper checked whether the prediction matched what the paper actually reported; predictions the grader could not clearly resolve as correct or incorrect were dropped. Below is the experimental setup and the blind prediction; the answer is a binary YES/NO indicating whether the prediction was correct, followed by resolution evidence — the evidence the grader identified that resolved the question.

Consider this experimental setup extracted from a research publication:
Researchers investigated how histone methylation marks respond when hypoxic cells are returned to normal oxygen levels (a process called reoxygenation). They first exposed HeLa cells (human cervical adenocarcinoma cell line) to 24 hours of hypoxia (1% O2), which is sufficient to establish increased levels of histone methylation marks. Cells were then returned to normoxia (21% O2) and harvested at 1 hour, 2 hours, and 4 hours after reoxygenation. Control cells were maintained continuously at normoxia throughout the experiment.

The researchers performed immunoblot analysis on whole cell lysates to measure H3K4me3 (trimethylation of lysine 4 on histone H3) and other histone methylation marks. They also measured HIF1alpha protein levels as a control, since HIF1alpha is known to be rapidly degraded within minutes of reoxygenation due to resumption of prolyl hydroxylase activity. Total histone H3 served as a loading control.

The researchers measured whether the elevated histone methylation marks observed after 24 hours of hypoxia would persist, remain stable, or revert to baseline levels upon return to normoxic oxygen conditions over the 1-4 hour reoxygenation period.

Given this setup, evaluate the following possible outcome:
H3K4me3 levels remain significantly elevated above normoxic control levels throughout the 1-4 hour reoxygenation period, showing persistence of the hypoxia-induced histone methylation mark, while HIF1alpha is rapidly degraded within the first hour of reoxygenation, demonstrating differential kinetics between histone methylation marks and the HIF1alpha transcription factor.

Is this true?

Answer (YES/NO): NO